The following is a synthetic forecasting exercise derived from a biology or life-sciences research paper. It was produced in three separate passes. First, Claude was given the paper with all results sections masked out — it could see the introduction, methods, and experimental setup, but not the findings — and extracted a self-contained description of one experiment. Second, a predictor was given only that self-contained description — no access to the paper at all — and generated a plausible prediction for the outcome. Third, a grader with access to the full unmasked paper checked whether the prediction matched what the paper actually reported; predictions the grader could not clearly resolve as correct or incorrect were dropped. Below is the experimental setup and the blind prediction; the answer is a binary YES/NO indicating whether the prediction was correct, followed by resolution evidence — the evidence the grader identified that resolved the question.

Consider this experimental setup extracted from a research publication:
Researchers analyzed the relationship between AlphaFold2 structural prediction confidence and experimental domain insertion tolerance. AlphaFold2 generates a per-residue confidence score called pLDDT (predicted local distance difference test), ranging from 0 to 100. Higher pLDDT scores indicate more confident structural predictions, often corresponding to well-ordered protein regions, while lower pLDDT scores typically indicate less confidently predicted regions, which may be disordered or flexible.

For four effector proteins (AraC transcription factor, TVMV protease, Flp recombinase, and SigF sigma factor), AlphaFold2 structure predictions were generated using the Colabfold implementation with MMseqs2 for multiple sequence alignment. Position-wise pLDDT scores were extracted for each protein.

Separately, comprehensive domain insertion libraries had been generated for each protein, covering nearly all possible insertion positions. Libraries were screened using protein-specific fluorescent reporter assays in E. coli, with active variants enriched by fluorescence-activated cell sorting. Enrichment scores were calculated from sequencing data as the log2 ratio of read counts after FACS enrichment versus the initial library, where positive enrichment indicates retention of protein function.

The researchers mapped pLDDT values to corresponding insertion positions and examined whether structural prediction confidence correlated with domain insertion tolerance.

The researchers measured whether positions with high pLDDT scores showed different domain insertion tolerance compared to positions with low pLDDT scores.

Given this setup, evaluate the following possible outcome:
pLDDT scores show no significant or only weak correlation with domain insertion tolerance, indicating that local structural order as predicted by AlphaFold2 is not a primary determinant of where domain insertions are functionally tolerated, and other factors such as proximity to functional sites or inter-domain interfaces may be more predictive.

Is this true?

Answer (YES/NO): YES